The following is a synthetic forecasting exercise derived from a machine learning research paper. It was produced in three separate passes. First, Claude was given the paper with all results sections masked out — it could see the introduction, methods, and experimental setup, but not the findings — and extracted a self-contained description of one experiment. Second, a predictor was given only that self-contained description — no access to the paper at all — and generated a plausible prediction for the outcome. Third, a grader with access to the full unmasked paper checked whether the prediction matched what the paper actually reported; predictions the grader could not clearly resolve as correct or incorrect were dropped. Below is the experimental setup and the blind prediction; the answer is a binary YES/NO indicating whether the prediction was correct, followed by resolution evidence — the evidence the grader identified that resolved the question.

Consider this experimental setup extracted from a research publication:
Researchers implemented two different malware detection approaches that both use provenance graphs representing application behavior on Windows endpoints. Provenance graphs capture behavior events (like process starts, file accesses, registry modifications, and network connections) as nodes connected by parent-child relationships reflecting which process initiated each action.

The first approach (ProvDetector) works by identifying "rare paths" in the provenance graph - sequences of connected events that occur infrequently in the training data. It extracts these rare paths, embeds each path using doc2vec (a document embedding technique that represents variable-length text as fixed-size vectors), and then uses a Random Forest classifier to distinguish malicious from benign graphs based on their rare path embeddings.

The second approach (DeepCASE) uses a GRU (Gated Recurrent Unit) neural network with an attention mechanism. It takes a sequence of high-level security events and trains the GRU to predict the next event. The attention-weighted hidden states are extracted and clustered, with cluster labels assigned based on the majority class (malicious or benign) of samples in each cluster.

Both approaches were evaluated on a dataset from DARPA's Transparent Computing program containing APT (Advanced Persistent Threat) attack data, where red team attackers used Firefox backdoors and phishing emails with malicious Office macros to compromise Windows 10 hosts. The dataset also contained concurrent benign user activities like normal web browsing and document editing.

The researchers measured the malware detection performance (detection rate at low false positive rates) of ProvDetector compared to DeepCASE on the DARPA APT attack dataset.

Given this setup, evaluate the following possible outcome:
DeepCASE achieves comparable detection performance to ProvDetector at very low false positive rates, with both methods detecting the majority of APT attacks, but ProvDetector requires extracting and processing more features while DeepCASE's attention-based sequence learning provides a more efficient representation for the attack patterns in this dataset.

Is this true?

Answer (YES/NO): NO